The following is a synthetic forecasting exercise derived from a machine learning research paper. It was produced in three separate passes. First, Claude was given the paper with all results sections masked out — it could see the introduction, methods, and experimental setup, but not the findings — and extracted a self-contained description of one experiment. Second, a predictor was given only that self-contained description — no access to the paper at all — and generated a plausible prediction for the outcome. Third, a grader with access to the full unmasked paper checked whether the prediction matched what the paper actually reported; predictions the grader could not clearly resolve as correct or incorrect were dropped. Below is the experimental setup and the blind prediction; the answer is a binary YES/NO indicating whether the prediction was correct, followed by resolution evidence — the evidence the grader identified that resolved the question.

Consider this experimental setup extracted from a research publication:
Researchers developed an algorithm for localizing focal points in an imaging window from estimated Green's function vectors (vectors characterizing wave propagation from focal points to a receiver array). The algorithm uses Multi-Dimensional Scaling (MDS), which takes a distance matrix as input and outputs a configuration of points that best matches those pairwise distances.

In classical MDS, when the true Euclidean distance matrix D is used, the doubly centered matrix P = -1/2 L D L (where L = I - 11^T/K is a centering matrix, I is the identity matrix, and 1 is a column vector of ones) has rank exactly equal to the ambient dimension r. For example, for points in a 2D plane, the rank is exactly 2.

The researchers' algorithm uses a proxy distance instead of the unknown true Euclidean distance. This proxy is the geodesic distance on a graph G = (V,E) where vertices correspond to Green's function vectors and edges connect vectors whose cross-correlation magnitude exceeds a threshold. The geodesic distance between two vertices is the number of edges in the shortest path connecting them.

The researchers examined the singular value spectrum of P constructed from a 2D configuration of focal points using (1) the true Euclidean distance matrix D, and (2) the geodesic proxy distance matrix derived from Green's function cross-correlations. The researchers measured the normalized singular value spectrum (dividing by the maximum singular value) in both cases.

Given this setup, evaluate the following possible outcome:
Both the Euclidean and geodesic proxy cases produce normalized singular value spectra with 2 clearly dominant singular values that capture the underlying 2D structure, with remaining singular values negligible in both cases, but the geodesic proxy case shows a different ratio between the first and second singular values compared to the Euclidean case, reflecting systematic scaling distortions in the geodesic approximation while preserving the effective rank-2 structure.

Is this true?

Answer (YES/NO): NO